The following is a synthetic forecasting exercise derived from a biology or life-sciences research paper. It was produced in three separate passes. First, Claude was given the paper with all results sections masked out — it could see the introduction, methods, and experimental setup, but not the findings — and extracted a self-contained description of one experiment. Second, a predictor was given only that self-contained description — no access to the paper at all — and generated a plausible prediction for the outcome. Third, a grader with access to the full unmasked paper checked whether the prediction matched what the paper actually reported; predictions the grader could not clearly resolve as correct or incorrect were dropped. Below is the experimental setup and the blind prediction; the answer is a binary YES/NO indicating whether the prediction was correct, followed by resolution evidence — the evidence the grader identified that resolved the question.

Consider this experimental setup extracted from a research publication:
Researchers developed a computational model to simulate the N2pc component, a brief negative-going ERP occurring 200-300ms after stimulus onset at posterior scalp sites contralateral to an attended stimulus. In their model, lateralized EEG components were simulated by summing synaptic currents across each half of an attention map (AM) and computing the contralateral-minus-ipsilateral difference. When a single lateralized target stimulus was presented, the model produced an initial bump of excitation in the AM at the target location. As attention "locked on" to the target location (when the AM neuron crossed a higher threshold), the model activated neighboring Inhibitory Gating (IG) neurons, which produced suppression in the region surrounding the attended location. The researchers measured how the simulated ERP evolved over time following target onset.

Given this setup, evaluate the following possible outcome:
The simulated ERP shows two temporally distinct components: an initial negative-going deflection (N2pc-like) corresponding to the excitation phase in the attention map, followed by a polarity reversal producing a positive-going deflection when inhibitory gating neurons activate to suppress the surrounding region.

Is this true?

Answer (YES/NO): YES